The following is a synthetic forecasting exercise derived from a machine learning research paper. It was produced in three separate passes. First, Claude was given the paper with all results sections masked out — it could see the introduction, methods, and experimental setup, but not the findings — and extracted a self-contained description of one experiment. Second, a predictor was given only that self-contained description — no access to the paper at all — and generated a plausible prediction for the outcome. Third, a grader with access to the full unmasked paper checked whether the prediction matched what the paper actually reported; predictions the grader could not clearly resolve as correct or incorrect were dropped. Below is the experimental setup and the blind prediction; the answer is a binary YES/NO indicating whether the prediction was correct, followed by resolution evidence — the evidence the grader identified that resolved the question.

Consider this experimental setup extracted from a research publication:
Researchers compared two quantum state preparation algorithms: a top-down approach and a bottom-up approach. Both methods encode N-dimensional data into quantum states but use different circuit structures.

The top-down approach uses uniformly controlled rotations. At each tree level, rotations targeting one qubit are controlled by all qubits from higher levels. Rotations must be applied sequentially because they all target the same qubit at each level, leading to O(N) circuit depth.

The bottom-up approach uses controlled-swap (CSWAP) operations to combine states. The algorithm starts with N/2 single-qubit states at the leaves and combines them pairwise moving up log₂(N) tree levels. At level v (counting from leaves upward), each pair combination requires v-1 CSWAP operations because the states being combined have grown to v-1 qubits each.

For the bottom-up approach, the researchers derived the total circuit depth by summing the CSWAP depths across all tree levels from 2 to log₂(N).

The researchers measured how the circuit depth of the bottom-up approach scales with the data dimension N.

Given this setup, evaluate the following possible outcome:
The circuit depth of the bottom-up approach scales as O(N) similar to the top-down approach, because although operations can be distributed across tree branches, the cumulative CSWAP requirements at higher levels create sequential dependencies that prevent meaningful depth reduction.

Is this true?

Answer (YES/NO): NO